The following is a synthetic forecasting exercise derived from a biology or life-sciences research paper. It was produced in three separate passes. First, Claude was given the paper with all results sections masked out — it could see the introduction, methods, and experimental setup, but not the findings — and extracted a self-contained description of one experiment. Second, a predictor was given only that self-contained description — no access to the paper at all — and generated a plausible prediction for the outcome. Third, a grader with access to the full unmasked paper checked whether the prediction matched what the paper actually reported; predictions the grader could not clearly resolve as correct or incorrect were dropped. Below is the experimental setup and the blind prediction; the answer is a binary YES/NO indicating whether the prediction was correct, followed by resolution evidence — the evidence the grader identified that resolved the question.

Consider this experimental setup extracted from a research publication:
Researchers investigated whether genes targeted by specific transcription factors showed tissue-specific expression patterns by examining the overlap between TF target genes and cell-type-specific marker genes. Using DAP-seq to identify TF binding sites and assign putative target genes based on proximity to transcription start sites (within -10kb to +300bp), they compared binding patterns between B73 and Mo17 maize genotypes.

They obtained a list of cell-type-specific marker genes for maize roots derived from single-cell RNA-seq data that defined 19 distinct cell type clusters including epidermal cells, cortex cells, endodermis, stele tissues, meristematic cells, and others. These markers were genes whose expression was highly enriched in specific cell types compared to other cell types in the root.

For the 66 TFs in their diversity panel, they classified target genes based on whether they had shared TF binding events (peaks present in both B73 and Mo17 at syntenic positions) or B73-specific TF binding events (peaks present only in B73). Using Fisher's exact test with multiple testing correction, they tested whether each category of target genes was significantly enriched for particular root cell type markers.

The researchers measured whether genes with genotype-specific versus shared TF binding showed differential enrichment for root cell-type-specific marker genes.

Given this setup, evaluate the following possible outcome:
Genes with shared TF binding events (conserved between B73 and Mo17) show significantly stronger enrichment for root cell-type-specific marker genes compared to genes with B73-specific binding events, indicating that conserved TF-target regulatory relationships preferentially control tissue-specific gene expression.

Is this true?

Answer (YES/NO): YES